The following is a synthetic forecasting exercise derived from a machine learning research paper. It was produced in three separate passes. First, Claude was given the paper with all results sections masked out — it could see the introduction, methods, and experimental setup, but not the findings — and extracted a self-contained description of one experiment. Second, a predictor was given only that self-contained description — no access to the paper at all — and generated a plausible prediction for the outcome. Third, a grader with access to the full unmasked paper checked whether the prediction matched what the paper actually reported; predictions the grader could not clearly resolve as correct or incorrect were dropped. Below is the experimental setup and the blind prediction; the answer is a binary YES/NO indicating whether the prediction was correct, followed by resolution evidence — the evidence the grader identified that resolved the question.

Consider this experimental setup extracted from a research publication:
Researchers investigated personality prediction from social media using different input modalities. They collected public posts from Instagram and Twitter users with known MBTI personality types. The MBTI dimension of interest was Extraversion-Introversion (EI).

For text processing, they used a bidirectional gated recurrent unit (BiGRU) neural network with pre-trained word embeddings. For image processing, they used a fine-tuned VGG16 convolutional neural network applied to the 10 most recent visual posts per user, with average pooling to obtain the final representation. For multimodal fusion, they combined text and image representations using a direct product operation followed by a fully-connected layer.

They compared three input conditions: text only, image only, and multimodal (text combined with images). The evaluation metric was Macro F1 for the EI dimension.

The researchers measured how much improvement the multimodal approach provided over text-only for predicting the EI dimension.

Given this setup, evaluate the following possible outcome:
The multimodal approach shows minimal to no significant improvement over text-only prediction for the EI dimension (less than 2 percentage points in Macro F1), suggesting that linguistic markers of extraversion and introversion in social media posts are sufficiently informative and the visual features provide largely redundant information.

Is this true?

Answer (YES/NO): NO